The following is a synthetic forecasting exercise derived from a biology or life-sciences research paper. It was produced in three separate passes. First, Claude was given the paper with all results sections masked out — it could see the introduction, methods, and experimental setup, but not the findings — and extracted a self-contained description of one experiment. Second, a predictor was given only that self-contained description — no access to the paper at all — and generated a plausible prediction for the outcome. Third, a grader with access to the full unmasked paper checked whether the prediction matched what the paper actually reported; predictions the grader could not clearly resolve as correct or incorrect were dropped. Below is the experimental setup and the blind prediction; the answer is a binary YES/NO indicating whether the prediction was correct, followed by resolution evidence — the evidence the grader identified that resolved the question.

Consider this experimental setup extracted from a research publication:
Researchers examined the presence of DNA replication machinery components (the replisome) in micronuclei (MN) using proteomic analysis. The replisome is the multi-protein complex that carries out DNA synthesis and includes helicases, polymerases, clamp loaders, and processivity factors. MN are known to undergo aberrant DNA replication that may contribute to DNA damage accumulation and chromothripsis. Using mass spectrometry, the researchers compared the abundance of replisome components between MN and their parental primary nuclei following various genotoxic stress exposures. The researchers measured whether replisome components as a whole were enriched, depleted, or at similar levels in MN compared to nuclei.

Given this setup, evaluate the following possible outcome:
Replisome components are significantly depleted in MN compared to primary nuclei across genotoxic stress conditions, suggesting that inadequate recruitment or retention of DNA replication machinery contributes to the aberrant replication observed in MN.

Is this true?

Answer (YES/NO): NO